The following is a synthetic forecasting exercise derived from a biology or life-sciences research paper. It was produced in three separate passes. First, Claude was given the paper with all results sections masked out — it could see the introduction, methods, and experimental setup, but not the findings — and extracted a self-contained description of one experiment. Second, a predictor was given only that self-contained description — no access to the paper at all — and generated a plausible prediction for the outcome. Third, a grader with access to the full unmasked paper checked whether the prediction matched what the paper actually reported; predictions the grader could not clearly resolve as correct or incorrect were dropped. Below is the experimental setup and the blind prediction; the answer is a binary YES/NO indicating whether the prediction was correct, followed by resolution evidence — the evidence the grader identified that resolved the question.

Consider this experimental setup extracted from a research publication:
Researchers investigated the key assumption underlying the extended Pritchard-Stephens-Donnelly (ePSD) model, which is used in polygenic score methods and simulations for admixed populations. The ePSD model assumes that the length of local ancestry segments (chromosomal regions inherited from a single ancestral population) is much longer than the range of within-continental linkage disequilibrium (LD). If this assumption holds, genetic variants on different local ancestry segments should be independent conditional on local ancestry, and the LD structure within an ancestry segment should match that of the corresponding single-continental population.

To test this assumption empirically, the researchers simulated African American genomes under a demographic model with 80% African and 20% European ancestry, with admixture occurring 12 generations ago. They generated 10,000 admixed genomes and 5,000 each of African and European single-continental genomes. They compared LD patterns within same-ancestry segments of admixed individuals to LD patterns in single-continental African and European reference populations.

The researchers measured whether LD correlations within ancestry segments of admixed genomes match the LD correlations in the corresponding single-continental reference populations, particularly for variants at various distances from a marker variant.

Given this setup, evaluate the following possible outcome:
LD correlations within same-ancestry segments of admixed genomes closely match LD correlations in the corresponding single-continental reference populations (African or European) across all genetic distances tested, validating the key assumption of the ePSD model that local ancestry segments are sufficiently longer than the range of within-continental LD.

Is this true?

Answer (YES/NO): NO